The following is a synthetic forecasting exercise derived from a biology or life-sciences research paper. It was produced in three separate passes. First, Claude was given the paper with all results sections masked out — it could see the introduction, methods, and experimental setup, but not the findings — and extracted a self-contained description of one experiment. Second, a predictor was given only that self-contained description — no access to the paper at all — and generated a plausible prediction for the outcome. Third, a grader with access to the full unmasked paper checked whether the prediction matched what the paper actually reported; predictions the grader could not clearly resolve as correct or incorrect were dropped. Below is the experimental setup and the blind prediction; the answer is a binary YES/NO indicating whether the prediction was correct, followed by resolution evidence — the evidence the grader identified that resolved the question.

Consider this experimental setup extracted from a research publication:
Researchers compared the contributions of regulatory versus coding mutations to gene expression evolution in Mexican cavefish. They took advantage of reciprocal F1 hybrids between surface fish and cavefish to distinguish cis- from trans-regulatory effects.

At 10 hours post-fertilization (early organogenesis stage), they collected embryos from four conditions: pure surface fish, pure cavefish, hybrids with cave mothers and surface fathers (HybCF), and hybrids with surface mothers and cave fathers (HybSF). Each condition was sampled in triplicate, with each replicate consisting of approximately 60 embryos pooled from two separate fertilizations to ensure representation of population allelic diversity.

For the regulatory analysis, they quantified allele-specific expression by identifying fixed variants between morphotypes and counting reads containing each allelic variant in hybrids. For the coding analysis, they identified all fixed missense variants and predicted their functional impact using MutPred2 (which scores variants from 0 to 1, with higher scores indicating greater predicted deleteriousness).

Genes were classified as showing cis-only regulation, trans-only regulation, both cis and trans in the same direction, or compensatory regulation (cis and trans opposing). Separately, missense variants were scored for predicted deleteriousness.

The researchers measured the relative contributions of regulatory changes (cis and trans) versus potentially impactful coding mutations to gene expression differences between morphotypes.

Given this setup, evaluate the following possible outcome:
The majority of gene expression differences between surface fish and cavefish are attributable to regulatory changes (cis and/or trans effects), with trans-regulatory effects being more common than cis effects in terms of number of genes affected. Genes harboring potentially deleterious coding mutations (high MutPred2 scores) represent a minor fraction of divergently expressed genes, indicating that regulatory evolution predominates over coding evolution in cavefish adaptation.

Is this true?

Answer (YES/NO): NO